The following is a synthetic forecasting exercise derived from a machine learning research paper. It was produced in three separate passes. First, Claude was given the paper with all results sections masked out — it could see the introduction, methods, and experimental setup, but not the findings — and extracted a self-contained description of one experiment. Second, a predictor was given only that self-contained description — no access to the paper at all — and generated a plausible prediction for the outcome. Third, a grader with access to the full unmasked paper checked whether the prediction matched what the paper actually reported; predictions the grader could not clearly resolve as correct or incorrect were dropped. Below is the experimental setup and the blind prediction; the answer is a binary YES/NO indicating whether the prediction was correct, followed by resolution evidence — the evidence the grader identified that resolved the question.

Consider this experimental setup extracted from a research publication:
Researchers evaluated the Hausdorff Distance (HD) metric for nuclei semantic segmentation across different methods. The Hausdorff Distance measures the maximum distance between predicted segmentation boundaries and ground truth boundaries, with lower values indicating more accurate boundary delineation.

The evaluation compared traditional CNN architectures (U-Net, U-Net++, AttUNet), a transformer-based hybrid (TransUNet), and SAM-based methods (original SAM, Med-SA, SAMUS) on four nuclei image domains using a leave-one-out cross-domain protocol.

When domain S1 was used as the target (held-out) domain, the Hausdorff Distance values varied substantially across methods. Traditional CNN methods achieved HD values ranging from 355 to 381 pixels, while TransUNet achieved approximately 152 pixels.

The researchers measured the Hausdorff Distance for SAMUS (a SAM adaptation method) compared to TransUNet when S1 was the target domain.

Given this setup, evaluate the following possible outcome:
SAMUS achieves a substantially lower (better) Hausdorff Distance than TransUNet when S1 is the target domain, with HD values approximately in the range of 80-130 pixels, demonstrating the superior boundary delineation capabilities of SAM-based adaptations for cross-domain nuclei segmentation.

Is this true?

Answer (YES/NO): YES